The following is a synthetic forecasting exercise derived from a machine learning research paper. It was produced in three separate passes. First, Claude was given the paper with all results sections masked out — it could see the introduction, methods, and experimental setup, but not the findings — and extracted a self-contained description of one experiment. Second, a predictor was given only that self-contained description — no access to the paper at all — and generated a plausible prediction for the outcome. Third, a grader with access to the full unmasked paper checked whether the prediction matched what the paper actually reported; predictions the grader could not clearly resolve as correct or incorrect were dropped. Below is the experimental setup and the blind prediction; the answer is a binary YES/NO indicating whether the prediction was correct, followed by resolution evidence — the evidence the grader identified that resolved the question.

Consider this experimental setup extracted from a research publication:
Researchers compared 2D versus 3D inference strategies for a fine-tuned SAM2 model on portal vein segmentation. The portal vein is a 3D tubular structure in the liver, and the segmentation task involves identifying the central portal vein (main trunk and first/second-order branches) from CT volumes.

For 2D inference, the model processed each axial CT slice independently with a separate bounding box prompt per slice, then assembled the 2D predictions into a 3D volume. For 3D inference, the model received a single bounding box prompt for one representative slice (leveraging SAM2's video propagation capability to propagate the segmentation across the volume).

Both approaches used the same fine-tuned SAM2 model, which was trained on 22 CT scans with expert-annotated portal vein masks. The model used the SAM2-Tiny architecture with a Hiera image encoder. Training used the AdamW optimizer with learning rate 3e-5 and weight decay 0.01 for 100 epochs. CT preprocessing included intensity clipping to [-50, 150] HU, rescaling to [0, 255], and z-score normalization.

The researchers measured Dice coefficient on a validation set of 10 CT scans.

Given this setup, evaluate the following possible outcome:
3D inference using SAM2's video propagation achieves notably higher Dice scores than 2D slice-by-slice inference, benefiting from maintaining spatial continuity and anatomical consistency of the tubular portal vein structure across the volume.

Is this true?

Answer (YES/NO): NO